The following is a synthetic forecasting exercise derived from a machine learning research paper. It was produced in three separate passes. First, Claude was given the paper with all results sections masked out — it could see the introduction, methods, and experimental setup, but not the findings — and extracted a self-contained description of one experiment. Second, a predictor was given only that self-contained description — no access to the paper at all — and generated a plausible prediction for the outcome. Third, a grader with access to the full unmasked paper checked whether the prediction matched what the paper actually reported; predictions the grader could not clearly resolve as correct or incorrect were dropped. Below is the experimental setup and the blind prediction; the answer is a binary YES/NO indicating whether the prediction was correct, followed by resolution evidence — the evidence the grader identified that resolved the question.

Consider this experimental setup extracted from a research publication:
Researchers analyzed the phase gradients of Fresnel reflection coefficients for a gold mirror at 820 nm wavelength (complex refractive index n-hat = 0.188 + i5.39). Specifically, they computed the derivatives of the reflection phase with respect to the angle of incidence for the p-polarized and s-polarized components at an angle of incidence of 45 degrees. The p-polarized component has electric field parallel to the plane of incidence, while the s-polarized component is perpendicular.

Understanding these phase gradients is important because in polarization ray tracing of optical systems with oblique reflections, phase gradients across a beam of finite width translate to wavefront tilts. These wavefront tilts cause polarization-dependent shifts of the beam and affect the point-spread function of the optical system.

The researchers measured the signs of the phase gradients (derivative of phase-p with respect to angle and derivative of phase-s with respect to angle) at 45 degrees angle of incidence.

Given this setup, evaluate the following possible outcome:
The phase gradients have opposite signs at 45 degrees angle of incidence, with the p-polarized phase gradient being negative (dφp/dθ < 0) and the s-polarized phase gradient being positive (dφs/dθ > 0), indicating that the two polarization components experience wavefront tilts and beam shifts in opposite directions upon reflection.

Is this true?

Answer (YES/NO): NO